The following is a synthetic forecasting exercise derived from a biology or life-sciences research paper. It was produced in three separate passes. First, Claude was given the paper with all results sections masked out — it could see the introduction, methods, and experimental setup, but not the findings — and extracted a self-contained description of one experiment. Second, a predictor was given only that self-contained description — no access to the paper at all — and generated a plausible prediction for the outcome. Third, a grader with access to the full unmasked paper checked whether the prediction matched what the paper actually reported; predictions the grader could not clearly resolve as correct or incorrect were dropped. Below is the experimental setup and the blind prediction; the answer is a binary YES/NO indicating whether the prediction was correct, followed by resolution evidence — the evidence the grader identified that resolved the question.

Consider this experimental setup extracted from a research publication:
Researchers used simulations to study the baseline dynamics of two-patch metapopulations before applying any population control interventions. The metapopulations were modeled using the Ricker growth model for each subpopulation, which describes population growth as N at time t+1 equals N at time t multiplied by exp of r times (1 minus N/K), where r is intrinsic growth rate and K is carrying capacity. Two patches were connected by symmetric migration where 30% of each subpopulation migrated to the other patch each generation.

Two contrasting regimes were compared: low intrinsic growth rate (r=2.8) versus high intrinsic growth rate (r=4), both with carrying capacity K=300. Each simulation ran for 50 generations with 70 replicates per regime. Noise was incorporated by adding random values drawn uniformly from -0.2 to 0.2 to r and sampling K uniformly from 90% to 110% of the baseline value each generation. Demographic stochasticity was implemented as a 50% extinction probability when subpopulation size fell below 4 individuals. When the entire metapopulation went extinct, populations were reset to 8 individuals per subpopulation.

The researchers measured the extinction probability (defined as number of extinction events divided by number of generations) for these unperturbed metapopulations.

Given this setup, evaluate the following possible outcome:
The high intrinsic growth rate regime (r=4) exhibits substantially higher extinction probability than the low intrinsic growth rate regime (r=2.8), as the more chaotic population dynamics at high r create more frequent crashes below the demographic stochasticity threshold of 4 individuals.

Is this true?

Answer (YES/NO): YES